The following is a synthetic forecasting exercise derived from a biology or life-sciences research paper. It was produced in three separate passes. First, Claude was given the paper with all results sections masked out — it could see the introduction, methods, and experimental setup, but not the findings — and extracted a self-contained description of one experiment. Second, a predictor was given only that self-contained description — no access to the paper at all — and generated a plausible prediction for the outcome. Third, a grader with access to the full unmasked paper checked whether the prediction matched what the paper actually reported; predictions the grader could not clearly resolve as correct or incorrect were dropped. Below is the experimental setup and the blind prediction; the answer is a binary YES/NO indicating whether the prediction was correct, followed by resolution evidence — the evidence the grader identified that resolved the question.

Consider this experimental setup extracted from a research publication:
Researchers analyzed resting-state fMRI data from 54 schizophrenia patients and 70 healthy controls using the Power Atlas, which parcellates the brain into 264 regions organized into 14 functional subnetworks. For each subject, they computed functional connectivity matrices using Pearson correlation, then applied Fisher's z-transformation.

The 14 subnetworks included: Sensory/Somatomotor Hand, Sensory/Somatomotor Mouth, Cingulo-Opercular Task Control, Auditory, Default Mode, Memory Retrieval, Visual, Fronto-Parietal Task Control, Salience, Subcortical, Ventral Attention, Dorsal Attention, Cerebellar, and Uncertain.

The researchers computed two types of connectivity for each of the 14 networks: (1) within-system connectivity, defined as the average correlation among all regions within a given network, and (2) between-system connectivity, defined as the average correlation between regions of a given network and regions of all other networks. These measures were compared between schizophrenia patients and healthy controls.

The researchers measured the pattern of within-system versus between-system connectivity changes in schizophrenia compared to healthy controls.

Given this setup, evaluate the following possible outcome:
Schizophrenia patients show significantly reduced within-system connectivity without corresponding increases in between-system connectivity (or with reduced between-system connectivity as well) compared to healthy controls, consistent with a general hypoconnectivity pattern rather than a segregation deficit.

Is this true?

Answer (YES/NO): NO